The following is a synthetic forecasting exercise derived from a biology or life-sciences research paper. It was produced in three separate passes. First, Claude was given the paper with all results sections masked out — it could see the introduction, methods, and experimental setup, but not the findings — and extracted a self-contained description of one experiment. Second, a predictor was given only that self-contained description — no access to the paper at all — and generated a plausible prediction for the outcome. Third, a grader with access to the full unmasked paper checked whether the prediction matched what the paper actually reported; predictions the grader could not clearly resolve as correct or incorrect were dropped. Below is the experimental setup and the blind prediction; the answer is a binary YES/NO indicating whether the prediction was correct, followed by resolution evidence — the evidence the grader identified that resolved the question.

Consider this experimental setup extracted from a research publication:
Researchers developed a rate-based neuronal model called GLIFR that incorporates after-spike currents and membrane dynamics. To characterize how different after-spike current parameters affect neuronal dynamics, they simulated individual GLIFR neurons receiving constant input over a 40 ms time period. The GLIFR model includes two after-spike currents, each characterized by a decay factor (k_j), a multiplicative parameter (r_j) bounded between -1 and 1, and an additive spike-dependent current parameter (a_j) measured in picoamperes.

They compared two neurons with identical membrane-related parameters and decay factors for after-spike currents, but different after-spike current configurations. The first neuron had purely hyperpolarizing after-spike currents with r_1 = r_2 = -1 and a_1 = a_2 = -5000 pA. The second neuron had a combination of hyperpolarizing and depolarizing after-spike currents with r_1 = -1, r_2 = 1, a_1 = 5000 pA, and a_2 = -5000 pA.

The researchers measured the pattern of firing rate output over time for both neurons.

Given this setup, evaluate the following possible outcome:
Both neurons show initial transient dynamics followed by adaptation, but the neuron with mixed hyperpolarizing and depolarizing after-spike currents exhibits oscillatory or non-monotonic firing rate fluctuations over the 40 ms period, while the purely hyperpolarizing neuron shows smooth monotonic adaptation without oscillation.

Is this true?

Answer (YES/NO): NO